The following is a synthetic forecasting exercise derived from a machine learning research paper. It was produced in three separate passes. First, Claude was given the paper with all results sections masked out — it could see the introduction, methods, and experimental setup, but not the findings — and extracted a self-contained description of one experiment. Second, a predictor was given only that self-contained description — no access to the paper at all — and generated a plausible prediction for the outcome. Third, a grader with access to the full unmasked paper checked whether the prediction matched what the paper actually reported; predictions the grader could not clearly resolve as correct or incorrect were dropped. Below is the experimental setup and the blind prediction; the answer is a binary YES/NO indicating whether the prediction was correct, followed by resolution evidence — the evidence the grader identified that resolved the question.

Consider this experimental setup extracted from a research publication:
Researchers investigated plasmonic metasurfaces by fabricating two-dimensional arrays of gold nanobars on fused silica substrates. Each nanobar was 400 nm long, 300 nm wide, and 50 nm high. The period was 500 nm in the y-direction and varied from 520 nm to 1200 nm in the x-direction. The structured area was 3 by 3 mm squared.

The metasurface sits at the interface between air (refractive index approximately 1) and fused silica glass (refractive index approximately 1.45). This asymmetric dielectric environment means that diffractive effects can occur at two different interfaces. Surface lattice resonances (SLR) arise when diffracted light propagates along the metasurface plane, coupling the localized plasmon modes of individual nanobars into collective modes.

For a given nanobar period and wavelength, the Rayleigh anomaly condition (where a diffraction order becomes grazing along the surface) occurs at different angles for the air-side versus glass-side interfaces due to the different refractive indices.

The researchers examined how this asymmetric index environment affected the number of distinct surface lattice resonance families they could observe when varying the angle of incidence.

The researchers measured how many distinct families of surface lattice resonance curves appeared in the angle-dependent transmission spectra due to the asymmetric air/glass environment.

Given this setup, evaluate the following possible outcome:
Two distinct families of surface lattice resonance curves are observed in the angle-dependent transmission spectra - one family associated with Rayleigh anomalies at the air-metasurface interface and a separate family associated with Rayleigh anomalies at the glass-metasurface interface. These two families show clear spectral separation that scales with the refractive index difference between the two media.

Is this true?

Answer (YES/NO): YES